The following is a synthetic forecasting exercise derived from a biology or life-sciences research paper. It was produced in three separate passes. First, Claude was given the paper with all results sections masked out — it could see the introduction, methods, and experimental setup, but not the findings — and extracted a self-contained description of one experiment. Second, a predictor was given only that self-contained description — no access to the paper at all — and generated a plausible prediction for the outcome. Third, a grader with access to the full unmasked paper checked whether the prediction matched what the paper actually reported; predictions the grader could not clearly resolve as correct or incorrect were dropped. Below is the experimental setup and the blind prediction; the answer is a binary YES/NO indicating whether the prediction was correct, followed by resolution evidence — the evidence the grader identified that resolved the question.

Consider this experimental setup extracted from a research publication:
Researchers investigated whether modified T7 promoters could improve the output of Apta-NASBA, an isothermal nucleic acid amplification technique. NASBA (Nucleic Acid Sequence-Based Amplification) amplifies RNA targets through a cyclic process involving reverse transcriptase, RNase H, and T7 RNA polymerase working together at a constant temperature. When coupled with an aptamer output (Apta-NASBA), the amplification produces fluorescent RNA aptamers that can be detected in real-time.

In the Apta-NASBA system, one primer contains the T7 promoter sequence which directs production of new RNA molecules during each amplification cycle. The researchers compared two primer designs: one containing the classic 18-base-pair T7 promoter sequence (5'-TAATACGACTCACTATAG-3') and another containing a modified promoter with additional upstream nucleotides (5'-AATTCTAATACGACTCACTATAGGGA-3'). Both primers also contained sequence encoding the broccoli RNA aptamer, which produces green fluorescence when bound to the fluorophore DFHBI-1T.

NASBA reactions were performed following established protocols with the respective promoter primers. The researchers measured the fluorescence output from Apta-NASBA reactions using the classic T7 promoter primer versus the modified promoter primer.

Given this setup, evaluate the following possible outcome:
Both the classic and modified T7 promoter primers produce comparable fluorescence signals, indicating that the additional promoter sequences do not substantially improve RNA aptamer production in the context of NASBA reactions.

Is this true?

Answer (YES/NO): NO